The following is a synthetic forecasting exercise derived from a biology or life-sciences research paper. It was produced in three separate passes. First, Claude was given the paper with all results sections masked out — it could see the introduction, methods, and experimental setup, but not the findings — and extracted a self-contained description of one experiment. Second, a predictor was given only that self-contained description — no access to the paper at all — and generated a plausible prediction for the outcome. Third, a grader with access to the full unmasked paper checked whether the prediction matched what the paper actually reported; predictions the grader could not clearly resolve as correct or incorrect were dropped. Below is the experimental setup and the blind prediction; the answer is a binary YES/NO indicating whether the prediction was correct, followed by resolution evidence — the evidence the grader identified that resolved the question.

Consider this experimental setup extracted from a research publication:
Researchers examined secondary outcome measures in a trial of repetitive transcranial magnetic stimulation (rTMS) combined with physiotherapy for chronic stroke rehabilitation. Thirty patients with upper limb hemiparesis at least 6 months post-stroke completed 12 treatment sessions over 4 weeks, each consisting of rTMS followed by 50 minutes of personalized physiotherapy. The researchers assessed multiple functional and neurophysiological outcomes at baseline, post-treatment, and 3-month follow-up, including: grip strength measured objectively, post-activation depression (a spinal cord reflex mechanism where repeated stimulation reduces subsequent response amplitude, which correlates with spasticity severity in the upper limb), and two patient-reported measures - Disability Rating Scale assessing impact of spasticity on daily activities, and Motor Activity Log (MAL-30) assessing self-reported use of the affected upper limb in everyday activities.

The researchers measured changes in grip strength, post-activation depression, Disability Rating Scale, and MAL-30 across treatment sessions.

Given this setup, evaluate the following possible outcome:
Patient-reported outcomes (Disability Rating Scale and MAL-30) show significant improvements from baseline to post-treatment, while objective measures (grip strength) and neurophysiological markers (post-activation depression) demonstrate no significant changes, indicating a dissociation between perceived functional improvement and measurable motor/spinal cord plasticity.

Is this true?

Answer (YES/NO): NO